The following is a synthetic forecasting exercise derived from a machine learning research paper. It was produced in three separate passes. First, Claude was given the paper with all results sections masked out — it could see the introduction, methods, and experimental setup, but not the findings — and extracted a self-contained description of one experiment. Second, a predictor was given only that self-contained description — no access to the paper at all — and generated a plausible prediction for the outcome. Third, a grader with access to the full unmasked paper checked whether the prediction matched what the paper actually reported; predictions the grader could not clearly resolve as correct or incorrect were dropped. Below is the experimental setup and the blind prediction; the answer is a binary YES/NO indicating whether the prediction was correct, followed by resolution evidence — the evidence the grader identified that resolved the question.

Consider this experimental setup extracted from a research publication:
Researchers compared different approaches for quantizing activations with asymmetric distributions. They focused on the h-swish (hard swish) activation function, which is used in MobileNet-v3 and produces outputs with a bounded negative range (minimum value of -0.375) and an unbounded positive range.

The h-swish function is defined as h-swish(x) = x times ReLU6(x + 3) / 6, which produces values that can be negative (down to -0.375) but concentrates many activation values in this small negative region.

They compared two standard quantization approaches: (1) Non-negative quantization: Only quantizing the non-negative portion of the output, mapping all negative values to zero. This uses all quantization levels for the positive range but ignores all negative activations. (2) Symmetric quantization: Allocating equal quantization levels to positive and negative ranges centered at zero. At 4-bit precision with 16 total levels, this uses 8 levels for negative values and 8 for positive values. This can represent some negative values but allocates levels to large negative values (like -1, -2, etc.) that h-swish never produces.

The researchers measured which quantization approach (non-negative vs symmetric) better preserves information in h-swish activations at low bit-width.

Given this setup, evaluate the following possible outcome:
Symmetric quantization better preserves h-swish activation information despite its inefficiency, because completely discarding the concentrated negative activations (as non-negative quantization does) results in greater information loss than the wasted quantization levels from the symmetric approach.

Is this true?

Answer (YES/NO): NO